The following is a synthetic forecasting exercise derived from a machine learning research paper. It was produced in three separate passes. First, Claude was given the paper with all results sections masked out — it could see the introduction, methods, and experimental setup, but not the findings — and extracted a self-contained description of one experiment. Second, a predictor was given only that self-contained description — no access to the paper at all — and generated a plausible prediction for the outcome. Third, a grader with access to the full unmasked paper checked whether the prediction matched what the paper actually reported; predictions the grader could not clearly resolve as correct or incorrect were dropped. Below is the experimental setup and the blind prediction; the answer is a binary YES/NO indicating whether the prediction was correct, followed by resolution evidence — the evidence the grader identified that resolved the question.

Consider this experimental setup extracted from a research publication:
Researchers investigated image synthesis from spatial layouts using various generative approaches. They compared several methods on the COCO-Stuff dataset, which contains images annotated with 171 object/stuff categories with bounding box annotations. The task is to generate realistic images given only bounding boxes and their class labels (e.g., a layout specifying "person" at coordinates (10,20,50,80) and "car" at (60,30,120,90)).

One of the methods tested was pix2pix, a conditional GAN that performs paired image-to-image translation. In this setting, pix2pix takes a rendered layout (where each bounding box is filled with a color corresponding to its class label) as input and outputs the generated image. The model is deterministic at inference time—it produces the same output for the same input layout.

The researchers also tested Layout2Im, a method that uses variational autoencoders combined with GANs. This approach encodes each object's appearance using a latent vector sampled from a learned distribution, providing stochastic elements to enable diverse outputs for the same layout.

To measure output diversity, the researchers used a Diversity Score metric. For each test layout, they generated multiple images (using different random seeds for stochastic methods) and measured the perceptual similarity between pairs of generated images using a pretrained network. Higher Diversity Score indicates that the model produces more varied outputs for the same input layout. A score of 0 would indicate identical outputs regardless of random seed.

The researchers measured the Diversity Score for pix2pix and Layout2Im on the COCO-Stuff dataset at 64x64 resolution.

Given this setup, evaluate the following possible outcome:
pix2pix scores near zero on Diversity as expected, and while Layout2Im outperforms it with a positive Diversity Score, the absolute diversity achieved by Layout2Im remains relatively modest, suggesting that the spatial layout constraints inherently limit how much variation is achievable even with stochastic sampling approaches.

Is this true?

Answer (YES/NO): NO